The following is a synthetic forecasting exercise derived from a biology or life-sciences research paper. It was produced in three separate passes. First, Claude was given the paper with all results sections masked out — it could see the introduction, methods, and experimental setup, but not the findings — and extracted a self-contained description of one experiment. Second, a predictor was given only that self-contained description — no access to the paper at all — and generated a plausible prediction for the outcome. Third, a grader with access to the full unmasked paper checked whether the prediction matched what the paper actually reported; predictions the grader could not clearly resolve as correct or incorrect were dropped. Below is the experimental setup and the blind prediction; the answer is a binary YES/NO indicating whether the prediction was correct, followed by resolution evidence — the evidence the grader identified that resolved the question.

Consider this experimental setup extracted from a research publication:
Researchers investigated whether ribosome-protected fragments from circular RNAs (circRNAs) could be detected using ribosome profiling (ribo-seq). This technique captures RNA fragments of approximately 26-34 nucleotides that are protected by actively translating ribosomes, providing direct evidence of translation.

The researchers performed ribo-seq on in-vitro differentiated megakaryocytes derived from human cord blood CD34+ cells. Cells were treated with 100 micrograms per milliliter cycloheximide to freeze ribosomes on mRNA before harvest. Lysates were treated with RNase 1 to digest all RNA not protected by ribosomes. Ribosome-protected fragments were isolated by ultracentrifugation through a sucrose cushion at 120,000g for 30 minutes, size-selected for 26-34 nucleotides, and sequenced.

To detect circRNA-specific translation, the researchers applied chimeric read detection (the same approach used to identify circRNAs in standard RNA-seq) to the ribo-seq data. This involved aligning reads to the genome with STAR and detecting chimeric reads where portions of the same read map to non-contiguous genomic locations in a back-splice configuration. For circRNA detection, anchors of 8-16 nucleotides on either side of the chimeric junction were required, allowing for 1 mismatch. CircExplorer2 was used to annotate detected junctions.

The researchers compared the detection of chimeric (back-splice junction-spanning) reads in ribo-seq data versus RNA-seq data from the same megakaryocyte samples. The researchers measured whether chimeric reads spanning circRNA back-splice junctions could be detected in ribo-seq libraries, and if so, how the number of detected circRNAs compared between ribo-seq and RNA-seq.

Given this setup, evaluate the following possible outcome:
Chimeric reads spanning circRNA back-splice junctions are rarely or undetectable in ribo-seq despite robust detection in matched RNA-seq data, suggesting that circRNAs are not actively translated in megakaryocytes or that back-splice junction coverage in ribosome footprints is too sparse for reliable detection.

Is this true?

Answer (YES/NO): YES